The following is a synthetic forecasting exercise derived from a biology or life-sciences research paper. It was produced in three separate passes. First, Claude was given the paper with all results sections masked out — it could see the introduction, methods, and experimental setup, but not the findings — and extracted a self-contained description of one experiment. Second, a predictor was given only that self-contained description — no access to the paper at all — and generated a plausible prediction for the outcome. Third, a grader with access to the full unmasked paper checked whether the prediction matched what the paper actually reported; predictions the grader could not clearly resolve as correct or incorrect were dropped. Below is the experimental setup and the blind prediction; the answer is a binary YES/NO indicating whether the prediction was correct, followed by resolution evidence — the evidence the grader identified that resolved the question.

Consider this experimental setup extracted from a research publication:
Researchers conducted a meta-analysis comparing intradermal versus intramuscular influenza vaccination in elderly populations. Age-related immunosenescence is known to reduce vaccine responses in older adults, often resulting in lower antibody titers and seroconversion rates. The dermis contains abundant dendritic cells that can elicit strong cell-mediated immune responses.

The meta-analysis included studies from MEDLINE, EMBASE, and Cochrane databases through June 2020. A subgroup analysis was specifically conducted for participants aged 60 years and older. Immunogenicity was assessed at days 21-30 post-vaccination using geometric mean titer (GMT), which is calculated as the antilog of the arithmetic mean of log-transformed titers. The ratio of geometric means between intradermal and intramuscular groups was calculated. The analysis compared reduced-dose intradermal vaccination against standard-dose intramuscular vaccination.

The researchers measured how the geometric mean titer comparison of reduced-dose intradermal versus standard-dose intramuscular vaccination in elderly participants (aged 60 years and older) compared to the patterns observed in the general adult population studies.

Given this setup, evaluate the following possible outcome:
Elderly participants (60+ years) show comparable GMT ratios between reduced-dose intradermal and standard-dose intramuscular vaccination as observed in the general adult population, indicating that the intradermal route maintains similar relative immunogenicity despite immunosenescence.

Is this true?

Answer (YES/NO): YES